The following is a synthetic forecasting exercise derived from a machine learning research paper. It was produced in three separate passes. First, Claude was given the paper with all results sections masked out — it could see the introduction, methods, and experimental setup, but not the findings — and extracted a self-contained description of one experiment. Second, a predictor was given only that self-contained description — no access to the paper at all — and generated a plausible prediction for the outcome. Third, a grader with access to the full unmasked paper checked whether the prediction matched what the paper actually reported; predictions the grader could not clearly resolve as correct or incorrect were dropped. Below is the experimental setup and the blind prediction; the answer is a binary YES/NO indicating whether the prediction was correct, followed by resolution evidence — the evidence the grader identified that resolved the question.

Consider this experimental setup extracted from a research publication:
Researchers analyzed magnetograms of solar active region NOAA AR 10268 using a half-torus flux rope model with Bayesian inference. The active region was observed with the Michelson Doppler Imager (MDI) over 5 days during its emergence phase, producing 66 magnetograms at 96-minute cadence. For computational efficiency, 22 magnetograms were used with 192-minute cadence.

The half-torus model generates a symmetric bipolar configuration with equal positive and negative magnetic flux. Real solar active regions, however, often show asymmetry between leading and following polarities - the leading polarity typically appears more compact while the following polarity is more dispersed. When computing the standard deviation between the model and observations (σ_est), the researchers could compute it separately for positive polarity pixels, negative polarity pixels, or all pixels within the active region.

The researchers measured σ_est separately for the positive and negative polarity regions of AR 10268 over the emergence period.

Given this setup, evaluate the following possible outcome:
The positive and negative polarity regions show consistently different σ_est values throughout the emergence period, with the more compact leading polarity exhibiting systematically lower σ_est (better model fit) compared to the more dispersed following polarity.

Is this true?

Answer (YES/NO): YES